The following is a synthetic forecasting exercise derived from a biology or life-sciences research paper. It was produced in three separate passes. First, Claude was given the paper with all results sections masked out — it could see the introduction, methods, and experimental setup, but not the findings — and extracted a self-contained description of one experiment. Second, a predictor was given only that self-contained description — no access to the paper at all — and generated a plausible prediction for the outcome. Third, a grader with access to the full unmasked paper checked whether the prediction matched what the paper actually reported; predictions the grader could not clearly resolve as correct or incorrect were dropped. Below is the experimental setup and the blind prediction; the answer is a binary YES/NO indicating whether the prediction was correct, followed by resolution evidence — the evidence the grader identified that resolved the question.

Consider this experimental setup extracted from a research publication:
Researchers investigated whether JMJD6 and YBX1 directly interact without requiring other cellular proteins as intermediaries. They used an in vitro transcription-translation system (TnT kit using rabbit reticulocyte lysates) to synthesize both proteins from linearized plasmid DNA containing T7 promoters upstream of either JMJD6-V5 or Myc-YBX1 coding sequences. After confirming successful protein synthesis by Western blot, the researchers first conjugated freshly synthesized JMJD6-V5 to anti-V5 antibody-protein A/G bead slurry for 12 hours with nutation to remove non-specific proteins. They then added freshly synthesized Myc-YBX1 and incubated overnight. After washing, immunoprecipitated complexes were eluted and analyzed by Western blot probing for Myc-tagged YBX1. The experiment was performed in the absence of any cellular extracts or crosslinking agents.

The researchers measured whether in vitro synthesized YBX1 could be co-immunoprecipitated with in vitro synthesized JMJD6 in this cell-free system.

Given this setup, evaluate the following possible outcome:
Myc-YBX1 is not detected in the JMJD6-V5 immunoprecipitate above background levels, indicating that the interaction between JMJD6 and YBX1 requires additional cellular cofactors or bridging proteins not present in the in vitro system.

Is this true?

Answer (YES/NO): NO